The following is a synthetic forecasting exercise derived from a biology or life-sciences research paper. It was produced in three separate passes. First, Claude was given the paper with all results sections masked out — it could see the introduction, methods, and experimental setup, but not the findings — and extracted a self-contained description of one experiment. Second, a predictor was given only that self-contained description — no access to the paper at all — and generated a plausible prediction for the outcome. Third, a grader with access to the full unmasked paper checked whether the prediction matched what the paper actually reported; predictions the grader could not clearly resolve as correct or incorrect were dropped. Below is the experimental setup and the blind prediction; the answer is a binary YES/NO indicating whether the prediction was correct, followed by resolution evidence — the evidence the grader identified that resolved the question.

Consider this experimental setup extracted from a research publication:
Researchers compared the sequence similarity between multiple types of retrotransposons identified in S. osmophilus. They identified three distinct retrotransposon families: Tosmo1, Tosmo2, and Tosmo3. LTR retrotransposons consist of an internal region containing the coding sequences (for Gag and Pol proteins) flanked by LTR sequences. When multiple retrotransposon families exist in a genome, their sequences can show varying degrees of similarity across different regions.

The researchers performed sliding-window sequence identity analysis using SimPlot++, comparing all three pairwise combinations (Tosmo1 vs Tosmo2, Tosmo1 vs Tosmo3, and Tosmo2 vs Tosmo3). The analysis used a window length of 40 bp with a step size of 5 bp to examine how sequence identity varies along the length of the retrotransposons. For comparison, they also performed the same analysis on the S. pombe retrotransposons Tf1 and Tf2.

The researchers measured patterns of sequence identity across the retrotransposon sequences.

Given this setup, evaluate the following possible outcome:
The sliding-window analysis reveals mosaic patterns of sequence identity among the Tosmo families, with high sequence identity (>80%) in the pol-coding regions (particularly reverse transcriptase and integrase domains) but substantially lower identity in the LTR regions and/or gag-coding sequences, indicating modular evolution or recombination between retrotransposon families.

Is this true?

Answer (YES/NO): YES